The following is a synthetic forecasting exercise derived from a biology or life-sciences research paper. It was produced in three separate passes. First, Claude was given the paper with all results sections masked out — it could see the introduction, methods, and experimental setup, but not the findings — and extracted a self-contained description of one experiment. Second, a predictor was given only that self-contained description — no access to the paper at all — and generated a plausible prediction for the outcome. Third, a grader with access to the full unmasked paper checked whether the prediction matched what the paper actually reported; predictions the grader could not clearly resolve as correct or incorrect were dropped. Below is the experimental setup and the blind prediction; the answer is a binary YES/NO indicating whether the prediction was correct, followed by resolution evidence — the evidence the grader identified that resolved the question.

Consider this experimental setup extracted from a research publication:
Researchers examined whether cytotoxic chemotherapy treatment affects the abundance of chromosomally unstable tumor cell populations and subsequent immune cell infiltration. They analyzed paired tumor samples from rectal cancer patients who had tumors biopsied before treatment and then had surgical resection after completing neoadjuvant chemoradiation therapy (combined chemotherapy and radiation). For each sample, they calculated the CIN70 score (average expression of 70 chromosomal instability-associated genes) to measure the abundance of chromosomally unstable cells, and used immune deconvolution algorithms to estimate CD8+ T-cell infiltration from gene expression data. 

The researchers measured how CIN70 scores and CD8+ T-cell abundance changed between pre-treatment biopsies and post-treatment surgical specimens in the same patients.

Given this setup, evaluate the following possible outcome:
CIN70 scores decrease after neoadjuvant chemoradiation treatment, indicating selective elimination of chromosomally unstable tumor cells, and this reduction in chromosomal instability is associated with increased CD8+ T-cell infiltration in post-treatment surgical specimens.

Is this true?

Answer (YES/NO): YES